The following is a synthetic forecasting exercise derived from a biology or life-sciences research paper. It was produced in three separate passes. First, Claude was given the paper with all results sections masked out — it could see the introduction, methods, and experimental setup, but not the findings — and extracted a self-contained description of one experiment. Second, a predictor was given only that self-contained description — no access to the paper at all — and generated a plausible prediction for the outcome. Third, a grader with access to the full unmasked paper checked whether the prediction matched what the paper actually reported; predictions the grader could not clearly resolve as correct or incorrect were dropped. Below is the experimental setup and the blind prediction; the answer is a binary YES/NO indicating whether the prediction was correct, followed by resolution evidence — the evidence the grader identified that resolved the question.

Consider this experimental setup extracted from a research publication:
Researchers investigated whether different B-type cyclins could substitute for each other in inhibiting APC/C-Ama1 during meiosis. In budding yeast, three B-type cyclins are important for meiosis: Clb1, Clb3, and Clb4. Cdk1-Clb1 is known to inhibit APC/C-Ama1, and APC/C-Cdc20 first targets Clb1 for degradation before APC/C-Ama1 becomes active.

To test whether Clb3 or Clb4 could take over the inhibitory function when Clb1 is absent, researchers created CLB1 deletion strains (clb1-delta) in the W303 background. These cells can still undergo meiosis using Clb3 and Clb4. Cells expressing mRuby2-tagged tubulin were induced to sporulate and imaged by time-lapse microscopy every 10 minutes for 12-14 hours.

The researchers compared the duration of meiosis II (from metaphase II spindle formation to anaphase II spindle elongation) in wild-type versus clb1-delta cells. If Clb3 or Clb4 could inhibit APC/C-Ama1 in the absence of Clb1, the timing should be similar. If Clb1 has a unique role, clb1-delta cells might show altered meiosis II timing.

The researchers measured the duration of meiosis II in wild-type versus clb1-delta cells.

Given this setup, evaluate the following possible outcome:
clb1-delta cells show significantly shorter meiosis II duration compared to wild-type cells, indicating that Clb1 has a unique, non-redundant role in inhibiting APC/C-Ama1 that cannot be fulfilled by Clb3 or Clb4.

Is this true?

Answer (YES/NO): NO